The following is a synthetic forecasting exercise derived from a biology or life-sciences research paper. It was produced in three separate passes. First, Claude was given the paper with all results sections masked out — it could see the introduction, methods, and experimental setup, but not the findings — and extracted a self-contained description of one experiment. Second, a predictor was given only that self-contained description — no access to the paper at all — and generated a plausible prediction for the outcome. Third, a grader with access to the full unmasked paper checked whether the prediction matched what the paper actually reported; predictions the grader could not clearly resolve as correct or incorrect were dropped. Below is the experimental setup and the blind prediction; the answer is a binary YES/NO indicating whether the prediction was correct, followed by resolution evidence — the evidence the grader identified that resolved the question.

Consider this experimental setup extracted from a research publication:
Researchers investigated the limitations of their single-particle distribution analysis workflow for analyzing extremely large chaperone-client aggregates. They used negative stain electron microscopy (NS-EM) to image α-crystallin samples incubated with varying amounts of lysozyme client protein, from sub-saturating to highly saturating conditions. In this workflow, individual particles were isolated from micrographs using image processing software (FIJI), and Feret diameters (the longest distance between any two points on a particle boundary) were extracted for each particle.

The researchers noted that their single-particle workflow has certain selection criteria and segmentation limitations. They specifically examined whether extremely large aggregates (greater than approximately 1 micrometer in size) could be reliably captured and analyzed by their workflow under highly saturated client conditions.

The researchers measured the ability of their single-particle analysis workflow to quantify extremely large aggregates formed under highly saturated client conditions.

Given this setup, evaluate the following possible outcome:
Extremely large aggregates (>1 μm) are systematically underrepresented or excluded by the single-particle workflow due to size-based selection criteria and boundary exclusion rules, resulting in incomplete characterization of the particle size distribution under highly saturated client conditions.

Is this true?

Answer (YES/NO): YES